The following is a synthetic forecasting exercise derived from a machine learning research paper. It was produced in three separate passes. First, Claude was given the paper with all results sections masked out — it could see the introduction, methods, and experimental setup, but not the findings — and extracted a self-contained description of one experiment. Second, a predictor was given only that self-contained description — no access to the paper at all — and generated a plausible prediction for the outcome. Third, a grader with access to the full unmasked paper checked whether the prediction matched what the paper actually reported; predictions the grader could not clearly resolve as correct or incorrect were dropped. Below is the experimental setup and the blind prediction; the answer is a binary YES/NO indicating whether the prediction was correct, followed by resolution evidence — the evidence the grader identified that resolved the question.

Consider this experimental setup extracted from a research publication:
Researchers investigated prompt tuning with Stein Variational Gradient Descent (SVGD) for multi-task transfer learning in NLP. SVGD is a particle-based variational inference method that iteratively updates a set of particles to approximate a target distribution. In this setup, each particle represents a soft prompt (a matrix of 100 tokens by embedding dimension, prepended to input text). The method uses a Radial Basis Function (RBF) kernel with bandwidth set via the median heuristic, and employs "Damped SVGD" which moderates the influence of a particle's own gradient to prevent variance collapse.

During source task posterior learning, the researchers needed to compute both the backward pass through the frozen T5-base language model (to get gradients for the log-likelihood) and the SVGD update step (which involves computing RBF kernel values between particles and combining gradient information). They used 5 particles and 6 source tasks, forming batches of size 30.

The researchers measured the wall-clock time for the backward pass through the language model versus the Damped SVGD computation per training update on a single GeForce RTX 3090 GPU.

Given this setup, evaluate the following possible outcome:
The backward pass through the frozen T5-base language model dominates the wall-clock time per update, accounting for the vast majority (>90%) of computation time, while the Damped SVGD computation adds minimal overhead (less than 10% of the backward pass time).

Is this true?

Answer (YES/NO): YES